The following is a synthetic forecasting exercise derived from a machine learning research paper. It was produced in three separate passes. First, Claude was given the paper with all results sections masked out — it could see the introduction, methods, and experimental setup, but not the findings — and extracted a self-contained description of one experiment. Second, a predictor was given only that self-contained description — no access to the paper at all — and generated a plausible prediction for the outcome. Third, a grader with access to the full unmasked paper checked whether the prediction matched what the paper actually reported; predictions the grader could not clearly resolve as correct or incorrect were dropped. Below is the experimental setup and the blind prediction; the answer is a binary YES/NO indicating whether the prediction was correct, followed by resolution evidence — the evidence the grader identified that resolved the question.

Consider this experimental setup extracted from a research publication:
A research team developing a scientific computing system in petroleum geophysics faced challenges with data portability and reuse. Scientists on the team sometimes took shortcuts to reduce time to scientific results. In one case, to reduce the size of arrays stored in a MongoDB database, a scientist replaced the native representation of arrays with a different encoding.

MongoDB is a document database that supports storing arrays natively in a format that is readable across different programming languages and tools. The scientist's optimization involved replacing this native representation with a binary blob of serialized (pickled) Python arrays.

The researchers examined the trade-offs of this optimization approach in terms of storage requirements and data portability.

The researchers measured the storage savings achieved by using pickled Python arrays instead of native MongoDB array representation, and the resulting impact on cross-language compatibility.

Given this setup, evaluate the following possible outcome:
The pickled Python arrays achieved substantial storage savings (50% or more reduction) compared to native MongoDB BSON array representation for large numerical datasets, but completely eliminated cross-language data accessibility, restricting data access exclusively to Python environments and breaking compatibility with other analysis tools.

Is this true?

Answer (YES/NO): YES